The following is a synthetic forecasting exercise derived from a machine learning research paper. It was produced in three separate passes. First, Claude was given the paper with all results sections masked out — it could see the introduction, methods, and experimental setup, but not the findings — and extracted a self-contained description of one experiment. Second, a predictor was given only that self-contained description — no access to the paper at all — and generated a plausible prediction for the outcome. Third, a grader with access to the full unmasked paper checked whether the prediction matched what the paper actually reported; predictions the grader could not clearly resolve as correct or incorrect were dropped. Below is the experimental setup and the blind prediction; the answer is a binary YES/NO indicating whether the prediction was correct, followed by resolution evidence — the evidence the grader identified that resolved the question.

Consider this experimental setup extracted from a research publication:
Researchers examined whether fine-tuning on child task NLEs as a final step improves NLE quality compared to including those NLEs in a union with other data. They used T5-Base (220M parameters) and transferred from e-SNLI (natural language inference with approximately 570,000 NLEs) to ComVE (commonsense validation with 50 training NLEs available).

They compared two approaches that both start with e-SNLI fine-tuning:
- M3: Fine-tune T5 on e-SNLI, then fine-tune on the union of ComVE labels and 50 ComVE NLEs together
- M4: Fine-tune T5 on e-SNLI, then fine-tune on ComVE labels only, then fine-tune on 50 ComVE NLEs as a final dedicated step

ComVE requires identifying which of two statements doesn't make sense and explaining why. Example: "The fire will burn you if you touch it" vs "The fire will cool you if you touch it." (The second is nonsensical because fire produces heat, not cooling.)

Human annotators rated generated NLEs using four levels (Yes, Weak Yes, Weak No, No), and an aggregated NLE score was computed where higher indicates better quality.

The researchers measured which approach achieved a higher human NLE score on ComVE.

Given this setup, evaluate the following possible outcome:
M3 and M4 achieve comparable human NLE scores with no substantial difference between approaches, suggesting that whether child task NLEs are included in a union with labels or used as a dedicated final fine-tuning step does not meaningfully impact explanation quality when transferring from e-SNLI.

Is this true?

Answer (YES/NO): NO